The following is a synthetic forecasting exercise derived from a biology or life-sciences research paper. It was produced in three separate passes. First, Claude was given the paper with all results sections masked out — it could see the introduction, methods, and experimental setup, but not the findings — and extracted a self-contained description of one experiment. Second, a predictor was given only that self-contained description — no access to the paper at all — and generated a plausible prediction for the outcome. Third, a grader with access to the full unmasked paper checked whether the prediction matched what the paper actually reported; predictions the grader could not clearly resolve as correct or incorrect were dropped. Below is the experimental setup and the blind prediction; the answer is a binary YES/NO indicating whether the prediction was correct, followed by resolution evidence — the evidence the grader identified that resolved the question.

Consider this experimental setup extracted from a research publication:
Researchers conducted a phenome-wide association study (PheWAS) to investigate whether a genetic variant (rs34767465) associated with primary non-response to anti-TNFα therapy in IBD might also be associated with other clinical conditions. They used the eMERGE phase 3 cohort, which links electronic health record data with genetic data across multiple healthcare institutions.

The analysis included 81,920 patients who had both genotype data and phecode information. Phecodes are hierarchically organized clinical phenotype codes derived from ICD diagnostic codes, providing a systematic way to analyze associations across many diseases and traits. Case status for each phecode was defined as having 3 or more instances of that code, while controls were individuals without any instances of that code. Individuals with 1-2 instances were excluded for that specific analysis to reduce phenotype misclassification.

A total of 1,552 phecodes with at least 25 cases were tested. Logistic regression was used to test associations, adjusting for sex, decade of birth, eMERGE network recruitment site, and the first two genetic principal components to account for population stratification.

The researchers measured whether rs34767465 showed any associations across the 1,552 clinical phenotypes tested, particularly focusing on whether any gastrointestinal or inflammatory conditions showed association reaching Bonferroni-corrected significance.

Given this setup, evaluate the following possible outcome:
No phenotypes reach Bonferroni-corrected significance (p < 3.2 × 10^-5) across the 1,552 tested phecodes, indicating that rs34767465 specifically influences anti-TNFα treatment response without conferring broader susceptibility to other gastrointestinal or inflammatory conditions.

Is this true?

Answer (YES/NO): YES